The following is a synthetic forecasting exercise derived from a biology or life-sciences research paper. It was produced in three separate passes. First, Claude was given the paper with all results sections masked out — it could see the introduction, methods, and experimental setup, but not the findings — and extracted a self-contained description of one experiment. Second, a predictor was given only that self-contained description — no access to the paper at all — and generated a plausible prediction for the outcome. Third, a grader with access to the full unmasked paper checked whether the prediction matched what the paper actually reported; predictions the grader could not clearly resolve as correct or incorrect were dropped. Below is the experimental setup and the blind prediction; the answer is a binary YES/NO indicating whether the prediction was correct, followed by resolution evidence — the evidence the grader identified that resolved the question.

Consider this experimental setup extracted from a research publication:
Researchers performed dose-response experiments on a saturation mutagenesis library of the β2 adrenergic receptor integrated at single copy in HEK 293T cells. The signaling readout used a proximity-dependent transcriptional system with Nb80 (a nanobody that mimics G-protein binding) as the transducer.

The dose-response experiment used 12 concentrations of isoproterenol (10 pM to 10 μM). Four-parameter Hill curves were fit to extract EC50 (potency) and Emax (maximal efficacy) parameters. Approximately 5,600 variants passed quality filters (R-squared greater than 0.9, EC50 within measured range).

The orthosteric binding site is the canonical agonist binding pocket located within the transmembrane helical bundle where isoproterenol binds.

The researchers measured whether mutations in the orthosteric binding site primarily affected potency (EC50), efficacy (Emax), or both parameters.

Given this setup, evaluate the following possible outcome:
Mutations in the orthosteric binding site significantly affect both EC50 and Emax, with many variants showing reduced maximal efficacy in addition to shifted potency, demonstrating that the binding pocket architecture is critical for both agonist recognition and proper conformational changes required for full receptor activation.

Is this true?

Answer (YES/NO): YES